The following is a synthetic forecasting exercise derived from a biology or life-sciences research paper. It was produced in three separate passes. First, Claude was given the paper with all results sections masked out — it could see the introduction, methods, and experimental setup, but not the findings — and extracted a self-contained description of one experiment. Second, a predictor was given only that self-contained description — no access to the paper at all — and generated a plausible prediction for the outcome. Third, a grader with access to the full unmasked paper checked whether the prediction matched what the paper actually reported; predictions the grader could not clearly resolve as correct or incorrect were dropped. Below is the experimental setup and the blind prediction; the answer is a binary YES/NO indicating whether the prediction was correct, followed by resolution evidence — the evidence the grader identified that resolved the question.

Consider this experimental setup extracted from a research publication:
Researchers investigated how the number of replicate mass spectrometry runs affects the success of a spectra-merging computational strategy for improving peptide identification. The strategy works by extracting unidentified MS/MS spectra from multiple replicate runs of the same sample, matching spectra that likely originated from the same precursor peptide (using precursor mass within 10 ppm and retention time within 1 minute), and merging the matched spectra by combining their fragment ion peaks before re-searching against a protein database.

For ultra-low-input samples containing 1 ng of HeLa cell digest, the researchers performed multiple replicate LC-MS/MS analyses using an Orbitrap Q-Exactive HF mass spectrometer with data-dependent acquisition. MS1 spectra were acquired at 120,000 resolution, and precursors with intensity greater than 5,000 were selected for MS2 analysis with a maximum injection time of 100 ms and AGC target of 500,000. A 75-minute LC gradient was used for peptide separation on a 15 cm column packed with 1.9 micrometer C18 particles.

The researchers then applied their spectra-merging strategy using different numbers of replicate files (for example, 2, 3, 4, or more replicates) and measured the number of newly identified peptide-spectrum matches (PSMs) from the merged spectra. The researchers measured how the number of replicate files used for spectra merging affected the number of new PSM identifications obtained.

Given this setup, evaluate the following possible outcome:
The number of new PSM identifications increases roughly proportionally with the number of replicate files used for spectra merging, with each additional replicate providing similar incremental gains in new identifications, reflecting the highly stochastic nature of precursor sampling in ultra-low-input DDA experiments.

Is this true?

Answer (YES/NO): NO